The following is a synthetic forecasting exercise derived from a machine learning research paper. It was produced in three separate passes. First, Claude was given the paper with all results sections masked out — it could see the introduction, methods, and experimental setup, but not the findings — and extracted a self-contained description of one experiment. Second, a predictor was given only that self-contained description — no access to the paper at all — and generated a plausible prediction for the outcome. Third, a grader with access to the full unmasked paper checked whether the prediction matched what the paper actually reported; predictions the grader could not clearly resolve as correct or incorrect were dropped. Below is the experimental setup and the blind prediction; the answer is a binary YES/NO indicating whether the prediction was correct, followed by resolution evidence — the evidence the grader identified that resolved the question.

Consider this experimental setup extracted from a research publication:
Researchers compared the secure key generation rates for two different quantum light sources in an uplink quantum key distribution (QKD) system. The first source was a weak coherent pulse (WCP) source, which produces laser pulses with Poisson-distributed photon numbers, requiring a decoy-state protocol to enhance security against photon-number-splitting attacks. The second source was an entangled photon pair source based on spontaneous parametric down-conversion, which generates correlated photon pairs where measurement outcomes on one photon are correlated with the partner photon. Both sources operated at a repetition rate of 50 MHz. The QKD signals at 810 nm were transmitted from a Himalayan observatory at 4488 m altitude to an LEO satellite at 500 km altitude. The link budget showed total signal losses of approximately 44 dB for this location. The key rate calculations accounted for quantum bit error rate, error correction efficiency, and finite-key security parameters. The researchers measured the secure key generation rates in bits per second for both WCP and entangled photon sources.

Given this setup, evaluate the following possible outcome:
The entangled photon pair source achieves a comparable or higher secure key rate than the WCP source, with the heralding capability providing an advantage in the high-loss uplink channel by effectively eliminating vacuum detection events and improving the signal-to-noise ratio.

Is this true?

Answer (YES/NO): NO